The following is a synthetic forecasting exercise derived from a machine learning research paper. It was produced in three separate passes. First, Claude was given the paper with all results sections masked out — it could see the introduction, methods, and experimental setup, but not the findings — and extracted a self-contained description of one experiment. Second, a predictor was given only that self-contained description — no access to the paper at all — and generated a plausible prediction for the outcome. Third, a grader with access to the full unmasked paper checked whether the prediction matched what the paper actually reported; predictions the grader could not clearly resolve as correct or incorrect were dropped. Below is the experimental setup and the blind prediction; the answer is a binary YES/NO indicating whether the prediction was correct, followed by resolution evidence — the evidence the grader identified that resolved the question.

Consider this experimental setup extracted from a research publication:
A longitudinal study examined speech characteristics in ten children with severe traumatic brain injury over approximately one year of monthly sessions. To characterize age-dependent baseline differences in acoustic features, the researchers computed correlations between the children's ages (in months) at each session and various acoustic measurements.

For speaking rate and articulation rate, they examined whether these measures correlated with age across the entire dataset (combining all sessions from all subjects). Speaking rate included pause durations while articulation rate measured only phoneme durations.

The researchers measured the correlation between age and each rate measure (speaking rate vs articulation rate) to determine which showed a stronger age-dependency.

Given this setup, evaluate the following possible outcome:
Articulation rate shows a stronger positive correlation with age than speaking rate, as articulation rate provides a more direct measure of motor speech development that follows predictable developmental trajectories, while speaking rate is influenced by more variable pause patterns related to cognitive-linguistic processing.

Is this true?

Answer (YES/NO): YES